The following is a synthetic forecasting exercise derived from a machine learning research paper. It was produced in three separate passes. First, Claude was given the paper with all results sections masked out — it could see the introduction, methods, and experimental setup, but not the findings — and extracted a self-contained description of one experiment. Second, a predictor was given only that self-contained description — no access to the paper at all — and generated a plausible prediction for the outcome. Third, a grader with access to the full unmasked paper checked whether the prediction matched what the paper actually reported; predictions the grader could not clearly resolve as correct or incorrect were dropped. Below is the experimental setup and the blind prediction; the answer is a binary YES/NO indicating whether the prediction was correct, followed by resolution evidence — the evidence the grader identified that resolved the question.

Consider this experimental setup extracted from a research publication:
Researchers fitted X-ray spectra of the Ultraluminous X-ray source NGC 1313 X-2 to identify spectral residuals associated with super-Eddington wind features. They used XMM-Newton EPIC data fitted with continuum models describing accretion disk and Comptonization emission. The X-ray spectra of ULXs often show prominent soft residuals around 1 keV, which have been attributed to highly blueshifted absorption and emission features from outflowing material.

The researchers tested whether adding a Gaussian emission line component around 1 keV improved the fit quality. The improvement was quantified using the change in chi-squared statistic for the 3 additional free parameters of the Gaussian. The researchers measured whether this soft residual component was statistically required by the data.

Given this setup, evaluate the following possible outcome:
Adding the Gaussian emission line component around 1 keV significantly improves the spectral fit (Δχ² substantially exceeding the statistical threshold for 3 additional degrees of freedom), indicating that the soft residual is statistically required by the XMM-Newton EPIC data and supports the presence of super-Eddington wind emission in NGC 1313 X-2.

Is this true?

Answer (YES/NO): YES